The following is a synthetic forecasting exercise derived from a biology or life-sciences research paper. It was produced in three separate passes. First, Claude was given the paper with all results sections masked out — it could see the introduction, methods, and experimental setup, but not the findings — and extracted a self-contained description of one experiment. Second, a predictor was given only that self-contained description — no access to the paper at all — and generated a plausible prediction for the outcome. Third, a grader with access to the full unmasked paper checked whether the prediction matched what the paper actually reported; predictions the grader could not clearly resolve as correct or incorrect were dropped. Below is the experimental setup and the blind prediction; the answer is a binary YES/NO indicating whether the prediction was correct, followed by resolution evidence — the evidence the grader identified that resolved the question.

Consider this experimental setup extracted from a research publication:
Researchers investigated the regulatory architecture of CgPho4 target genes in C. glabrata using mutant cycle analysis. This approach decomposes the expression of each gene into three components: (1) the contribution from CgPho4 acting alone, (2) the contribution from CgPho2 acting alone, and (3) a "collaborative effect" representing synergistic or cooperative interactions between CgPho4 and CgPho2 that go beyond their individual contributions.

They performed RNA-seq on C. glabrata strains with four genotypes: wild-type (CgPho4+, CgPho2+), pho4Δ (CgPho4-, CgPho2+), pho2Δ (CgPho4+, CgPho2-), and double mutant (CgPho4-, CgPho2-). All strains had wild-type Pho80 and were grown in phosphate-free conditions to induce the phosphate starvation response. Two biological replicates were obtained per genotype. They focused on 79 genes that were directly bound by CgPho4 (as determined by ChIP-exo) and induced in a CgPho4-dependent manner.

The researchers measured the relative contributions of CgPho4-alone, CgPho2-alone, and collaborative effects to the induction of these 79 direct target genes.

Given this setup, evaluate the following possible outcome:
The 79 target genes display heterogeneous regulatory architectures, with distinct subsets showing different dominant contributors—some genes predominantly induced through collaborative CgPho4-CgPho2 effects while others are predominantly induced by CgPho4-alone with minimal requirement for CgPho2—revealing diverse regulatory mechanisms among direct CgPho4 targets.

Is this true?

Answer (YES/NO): YES